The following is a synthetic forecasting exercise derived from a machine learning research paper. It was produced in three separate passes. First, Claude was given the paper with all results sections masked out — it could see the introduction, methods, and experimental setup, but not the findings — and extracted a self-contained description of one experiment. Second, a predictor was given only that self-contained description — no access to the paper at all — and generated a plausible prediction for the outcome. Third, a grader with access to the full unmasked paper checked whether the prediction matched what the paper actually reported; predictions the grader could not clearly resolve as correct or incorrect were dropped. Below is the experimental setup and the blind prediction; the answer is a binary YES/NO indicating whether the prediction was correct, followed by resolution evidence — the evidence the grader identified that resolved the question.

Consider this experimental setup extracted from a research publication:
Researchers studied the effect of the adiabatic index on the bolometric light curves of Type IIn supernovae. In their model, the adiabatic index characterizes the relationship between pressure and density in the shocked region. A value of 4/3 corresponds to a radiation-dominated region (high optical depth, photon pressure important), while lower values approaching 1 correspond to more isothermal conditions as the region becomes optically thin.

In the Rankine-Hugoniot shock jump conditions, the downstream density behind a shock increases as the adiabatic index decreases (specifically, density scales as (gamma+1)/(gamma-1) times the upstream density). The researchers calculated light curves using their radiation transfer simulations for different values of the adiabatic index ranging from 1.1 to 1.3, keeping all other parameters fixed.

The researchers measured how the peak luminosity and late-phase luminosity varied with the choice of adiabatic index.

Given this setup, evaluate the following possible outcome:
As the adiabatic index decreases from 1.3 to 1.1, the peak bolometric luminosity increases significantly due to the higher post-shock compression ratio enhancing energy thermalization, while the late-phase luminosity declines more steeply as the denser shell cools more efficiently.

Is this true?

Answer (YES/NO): NO